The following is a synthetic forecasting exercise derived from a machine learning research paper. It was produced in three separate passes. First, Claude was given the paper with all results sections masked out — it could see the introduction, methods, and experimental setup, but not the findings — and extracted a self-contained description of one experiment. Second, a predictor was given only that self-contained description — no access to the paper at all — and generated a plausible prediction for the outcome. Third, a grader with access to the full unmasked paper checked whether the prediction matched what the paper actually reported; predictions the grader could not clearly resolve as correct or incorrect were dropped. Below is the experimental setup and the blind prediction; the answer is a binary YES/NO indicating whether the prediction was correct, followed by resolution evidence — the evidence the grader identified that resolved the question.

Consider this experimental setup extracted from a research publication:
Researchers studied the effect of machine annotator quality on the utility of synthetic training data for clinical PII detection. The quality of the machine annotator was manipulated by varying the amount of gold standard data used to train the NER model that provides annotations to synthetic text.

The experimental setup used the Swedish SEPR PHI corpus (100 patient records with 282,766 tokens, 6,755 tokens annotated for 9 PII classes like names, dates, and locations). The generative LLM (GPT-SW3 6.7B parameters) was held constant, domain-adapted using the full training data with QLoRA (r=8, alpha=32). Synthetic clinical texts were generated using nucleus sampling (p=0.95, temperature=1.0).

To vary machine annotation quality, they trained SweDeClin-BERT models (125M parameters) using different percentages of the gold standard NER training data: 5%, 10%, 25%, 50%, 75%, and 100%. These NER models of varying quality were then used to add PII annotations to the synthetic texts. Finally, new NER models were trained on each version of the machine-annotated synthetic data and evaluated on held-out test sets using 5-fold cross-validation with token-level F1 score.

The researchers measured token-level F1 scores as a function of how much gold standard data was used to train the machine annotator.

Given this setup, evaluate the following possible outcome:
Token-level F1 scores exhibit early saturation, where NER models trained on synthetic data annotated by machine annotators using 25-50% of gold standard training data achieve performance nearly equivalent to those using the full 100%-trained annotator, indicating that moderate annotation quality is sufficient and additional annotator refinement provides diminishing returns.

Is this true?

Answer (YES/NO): NO